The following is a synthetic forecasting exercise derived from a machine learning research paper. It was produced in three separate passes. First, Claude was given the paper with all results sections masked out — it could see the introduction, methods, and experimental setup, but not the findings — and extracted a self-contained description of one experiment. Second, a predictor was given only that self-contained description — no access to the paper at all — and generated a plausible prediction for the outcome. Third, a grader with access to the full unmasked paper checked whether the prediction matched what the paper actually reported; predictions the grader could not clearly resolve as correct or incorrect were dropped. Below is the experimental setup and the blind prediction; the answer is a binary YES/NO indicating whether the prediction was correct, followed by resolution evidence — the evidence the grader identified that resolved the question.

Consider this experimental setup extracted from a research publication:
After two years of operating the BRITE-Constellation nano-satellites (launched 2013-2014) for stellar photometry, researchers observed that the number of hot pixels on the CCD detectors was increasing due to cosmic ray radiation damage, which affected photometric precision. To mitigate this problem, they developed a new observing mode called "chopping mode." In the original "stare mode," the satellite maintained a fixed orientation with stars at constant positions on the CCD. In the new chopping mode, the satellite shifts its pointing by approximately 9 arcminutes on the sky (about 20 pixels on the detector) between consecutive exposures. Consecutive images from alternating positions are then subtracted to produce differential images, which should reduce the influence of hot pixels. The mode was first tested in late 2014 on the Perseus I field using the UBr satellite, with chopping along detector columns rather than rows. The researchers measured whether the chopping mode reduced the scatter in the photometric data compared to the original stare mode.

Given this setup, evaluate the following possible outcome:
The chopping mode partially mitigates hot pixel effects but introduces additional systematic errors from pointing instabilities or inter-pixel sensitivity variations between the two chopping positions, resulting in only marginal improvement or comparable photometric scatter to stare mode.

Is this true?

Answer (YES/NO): NO